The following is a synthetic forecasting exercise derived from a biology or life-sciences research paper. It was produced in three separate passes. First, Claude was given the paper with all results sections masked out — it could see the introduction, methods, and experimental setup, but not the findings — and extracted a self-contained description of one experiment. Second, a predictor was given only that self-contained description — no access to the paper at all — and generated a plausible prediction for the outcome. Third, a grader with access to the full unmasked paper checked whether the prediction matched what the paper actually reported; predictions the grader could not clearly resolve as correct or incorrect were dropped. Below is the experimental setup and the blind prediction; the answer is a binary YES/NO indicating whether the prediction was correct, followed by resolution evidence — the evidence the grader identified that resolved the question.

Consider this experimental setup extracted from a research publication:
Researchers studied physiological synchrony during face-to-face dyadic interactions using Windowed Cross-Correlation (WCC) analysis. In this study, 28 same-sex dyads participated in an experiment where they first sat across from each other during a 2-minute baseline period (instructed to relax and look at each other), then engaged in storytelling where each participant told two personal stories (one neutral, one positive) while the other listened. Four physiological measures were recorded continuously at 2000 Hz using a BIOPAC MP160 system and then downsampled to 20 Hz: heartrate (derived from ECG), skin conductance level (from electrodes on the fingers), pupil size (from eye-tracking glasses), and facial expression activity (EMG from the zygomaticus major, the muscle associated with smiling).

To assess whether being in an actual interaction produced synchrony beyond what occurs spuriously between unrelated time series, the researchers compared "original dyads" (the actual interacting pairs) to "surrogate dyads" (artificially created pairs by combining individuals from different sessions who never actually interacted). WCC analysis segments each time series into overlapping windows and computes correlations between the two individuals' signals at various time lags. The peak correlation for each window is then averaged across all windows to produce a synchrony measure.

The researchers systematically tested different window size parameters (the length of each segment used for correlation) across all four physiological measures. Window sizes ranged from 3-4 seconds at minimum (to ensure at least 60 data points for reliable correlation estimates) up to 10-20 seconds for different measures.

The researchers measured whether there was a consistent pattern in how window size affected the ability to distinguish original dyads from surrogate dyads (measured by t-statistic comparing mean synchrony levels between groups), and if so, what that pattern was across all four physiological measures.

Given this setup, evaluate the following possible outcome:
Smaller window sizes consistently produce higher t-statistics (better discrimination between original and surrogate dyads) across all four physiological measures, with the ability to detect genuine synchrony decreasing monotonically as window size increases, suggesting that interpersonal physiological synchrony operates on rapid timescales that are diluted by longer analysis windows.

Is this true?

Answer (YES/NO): NO